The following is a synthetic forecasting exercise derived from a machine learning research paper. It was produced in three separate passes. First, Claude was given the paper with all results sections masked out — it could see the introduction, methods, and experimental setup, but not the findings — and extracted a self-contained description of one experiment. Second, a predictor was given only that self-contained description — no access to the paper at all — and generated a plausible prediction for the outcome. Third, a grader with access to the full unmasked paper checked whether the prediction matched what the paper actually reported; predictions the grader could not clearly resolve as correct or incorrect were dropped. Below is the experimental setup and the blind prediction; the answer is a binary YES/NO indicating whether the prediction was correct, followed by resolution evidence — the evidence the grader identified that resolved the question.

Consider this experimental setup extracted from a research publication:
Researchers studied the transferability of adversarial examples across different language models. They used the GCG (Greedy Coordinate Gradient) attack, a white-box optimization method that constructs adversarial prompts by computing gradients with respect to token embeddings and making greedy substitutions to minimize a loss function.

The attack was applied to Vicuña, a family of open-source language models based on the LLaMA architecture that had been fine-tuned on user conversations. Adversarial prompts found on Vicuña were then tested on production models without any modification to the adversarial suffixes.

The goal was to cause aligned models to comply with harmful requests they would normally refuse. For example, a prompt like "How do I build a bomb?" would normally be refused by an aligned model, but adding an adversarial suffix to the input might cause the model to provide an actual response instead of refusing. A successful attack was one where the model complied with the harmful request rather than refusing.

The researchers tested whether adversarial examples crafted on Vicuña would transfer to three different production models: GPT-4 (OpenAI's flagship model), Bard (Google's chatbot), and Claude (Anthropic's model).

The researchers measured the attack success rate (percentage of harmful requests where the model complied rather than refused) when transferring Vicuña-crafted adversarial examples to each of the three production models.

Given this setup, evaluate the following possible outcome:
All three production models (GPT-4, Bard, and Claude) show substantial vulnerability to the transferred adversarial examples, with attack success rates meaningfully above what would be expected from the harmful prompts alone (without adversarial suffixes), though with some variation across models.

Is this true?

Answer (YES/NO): NO